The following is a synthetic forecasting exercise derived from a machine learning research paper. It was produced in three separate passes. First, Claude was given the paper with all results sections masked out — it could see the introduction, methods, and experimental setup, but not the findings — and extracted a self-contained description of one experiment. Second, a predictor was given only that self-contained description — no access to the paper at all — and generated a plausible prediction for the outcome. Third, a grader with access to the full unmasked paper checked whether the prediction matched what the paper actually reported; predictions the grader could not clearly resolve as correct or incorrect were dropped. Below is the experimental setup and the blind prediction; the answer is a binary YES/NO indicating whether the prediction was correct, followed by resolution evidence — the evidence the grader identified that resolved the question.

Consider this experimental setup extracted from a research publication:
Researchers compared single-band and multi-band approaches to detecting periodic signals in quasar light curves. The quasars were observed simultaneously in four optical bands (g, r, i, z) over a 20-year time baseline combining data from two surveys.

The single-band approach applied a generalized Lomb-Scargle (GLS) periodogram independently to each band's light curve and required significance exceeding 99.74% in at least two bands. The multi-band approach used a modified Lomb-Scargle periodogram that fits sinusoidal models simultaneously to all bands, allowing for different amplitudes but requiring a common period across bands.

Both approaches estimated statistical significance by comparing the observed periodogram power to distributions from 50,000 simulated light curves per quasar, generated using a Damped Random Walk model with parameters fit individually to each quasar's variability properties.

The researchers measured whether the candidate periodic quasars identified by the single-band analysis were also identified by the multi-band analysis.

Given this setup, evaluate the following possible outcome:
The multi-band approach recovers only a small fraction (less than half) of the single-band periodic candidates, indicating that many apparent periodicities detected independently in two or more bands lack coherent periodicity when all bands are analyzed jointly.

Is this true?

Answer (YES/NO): NO